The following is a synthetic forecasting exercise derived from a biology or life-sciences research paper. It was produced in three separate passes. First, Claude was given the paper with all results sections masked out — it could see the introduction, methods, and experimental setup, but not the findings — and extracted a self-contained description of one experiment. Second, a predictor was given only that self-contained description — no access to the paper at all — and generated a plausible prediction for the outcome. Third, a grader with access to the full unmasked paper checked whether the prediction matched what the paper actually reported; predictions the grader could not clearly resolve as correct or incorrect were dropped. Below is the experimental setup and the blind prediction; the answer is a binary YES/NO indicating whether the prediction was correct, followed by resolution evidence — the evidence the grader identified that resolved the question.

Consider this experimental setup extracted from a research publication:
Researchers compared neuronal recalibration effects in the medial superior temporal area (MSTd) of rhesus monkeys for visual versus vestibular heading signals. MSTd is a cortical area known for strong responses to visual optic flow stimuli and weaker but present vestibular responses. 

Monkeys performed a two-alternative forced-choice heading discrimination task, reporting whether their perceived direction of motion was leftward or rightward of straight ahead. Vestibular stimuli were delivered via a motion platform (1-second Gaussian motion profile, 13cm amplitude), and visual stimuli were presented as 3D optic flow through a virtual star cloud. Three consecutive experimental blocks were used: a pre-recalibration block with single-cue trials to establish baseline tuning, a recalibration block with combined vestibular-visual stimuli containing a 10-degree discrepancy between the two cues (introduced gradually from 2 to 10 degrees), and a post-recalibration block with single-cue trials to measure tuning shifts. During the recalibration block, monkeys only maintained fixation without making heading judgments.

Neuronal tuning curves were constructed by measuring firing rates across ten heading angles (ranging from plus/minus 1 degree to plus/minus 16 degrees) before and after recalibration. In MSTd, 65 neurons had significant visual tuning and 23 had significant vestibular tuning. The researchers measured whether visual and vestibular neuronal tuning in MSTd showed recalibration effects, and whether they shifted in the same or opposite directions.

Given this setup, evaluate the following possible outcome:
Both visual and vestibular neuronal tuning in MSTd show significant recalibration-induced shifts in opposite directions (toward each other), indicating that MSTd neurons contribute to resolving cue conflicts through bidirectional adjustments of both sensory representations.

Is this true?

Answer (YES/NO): YES